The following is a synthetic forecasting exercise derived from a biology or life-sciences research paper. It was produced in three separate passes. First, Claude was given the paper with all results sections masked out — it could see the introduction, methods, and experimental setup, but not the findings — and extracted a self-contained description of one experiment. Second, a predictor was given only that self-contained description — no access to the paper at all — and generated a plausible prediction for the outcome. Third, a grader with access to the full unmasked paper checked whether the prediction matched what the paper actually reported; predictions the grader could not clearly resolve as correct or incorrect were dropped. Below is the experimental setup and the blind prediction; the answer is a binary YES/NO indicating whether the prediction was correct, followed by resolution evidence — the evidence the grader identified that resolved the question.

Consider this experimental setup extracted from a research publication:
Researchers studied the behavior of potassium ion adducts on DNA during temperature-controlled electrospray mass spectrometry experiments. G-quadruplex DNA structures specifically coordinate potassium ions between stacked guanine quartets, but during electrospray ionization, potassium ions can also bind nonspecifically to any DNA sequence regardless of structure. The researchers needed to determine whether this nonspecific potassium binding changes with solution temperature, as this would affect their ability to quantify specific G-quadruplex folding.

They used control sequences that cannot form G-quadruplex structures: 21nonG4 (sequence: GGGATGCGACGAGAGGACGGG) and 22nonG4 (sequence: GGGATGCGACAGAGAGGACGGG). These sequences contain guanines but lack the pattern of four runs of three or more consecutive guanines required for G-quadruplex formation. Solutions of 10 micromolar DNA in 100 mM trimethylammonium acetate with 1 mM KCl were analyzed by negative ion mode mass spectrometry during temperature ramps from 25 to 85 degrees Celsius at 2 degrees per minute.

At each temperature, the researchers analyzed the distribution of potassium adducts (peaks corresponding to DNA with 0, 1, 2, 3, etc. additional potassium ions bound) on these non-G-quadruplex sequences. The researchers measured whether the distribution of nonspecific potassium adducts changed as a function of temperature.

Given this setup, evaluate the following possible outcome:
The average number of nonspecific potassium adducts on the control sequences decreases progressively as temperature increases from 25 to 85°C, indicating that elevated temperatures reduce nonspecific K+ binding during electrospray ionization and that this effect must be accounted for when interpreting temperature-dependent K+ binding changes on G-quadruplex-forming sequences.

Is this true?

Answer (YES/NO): NO